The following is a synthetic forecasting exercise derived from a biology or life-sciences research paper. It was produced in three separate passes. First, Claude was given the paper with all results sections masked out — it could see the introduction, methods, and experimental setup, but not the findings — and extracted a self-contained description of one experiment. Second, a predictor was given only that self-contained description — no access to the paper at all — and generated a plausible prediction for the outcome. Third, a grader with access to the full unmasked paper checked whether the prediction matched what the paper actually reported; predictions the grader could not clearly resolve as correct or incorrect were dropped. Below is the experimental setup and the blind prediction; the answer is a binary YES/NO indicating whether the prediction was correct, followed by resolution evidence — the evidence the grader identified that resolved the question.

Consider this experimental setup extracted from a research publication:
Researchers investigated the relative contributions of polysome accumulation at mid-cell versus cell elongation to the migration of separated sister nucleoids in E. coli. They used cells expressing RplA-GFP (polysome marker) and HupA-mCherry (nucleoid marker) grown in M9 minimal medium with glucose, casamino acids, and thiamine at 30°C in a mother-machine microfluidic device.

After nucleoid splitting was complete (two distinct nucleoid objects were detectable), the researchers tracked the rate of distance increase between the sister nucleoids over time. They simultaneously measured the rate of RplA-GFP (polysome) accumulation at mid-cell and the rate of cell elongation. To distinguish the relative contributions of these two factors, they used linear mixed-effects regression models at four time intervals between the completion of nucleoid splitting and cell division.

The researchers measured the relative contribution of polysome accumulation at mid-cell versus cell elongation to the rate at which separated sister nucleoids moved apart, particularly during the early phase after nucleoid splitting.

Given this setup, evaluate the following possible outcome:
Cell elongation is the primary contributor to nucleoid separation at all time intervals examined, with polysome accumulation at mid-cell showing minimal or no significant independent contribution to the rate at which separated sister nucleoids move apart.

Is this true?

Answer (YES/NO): NO